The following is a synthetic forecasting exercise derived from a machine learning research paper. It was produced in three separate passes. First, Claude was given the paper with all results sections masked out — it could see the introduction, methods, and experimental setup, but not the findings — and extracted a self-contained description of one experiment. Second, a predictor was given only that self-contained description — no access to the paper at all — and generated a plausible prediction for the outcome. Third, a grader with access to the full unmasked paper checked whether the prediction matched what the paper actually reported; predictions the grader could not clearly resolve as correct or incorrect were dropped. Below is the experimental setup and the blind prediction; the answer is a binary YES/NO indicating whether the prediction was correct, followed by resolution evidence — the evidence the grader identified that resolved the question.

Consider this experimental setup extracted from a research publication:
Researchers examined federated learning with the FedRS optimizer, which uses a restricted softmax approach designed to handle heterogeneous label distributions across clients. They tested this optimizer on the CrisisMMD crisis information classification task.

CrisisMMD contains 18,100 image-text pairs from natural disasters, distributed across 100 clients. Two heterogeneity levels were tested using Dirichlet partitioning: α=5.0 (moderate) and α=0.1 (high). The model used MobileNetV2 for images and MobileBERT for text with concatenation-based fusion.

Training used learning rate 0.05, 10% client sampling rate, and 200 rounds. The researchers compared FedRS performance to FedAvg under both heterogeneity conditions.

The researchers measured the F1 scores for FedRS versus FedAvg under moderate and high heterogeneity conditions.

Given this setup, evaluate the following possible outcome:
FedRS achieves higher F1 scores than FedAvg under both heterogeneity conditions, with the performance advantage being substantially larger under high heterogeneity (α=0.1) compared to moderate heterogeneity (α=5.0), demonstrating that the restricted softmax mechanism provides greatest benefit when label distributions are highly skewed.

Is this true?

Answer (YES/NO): NO